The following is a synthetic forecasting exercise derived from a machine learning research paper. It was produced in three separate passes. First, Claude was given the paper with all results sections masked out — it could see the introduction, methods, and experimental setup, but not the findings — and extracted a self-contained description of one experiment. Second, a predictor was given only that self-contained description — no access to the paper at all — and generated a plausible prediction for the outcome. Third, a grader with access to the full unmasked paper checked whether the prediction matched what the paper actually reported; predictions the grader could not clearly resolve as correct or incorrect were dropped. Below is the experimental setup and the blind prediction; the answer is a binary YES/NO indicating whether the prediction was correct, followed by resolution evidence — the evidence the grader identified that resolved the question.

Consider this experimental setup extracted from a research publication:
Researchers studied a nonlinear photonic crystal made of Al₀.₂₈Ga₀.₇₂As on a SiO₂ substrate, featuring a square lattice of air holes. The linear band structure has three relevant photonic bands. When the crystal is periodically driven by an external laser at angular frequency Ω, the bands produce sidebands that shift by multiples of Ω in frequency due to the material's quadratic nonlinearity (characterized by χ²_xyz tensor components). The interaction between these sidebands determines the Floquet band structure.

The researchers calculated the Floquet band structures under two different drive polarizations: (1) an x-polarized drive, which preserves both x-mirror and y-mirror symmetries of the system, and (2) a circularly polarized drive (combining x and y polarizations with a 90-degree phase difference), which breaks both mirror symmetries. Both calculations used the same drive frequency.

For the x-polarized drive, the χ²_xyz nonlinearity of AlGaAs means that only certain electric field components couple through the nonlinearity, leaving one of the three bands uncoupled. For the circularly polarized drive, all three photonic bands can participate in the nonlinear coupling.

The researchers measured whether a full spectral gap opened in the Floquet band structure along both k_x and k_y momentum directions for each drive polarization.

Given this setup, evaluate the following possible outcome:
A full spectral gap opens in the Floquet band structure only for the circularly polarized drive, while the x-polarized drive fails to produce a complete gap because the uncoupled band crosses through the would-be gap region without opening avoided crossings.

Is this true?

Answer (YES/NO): YES